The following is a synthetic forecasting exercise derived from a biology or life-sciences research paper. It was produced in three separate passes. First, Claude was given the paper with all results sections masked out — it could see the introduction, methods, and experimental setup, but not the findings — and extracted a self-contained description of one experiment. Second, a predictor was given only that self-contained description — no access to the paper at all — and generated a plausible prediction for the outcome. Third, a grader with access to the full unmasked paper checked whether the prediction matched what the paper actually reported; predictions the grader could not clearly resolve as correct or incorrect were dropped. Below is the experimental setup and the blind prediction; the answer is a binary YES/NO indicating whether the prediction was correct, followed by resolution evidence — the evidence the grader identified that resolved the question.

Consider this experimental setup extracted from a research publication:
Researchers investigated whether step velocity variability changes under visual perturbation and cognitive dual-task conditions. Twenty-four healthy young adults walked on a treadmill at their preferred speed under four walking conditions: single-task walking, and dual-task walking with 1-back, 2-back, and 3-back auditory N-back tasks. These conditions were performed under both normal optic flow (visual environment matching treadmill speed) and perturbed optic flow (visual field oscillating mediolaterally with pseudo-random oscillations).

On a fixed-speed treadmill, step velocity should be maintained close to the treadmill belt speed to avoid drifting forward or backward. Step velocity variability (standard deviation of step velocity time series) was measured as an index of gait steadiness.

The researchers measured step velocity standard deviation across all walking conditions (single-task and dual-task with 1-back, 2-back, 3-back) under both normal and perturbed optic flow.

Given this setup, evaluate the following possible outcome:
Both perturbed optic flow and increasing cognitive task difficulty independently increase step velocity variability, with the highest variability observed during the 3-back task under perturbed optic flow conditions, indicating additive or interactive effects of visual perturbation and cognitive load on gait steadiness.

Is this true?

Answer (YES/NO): NO